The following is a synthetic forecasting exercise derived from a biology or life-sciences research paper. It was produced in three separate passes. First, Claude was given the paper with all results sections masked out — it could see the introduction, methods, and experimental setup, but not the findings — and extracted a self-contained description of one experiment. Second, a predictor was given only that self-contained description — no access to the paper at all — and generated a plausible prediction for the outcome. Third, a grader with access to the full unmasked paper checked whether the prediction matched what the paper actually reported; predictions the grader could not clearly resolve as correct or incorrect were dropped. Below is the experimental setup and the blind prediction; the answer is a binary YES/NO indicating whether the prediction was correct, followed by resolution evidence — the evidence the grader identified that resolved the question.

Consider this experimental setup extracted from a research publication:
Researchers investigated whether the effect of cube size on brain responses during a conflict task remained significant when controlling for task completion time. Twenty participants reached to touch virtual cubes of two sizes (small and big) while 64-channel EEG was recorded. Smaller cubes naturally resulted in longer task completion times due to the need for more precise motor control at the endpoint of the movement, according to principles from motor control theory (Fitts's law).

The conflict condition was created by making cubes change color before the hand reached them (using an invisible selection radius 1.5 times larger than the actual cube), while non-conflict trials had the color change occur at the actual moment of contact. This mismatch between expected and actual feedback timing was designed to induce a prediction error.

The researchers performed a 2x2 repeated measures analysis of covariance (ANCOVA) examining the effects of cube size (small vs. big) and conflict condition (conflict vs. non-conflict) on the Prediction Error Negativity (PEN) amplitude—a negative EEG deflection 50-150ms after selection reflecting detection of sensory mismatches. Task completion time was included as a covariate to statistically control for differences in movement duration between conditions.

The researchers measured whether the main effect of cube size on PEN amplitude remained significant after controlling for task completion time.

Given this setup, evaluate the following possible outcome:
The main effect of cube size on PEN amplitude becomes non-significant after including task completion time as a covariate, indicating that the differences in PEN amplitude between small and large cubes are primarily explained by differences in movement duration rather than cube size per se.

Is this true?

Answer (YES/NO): NO